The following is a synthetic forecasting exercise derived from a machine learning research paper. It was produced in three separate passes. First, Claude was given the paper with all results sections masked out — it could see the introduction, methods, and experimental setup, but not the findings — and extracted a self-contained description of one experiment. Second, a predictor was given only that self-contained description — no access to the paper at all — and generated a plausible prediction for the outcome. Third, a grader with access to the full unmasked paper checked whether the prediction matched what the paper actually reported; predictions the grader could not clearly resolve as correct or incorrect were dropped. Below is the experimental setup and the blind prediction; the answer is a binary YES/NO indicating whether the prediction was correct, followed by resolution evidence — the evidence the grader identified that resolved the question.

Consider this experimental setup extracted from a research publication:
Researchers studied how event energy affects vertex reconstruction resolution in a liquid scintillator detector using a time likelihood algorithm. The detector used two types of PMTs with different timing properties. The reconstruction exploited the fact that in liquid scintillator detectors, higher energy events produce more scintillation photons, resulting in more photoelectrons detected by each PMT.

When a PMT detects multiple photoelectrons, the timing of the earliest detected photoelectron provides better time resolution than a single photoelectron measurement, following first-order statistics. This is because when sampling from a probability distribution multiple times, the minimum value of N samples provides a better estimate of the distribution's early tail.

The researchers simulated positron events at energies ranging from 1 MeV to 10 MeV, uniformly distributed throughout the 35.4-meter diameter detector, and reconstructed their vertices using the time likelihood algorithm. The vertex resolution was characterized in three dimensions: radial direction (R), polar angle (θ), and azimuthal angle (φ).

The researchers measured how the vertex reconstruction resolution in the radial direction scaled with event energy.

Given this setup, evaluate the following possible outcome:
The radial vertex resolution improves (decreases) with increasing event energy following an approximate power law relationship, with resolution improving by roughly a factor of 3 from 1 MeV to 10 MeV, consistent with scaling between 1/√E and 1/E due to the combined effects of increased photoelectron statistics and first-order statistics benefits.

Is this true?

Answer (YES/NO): NO